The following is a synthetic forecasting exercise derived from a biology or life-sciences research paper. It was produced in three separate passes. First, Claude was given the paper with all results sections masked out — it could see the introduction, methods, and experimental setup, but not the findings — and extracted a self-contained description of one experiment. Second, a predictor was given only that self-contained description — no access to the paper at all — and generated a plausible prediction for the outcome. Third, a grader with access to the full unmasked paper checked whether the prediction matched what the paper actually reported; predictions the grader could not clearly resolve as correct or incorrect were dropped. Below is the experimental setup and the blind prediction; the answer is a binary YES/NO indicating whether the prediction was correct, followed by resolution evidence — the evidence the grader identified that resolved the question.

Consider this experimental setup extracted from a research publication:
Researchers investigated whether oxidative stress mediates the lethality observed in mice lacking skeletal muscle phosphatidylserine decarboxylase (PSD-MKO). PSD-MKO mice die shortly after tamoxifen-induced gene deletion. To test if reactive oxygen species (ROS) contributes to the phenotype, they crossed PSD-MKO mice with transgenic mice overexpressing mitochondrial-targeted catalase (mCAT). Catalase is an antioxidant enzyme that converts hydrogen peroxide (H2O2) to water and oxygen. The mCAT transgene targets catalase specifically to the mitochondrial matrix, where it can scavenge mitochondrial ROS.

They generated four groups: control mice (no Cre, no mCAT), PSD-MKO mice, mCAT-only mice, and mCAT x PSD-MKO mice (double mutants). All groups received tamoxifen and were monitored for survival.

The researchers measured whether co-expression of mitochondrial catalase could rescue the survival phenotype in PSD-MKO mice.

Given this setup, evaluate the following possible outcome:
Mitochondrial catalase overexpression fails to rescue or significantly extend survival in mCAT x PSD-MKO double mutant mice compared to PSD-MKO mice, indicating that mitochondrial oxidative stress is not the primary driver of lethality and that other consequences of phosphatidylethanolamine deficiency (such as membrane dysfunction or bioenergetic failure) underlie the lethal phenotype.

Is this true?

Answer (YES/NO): YES